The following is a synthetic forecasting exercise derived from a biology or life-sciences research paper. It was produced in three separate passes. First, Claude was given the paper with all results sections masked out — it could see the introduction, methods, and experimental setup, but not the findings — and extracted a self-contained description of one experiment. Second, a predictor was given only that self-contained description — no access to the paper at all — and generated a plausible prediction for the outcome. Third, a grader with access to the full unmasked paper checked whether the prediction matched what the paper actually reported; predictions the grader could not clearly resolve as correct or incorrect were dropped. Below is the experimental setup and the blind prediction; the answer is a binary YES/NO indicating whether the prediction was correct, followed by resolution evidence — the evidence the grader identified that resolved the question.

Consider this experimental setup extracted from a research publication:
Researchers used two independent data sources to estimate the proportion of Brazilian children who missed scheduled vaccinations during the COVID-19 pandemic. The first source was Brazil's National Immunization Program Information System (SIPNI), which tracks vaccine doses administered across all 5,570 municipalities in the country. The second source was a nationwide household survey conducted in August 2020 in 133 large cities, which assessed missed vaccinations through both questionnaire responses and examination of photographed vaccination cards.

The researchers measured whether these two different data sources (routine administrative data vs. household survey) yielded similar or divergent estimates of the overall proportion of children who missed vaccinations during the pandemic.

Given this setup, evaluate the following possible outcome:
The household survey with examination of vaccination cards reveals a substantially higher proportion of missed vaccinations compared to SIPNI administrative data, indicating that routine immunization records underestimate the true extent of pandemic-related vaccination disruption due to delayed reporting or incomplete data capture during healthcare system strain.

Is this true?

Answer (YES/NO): NO